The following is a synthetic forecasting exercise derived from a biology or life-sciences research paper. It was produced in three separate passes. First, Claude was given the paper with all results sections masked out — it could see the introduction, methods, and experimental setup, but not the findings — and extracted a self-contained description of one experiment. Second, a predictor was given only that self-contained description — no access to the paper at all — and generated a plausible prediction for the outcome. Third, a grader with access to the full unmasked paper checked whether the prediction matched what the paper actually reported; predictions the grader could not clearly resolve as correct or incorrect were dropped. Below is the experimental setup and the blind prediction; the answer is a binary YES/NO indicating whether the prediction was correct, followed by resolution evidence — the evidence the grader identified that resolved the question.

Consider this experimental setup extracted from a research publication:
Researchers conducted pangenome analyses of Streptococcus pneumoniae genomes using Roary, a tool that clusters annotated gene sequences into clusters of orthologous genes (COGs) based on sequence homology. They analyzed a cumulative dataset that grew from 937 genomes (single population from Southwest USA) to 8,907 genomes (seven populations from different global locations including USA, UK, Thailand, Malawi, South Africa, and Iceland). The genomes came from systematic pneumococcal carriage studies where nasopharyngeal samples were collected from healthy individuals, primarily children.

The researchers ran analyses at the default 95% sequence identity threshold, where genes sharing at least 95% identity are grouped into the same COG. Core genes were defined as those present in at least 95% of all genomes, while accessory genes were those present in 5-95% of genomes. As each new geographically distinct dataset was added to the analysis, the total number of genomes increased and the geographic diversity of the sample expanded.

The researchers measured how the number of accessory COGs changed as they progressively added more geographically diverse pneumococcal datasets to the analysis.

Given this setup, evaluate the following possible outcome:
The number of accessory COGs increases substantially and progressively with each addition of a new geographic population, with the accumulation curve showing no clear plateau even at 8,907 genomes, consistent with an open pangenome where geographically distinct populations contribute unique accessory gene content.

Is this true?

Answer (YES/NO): NO